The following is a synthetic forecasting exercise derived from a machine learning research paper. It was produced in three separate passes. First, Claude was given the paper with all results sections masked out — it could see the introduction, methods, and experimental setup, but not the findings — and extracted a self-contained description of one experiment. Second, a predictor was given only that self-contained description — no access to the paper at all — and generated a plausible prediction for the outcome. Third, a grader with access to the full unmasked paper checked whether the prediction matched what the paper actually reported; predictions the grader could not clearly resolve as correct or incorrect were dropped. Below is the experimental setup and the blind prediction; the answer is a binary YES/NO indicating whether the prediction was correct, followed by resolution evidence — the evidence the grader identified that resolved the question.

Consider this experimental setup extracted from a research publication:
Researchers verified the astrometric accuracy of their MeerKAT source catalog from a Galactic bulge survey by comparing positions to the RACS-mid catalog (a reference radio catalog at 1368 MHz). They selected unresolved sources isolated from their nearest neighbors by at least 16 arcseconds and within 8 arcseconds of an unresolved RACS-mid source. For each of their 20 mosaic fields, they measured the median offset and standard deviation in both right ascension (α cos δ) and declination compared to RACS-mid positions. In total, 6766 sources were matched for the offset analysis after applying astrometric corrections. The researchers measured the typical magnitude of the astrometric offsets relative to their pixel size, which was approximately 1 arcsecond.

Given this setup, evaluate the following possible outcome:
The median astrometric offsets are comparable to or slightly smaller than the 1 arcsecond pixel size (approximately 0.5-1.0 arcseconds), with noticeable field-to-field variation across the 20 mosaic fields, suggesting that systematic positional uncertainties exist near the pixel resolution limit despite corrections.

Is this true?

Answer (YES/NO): NO